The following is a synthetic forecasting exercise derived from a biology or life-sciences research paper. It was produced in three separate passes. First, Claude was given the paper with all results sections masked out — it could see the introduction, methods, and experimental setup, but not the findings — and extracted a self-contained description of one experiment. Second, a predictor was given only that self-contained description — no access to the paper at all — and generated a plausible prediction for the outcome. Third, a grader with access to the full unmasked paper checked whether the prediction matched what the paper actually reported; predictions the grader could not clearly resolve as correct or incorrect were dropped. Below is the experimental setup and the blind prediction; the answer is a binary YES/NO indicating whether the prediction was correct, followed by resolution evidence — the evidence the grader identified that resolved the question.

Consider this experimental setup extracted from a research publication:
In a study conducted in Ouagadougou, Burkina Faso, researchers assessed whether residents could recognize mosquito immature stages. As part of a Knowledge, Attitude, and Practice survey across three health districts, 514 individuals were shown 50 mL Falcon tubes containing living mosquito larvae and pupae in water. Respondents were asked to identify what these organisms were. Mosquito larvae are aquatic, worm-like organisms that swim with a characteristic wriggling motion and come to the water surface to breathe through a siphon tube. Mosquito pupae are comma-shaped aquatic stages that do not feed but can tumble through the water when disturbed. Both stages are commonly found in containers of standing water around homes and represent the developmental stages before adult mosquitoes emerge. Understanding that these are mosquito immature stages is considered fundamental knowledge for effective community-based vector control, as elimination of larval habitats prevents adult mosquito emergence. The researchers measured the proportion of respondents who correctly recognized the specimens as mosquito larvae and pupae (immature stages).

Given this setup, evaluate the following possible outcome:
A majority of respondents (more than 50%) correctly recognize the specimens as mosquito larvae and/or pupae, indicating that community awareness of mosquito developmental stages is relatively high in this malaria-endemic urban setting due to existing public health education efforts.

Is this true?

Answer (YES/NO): NO